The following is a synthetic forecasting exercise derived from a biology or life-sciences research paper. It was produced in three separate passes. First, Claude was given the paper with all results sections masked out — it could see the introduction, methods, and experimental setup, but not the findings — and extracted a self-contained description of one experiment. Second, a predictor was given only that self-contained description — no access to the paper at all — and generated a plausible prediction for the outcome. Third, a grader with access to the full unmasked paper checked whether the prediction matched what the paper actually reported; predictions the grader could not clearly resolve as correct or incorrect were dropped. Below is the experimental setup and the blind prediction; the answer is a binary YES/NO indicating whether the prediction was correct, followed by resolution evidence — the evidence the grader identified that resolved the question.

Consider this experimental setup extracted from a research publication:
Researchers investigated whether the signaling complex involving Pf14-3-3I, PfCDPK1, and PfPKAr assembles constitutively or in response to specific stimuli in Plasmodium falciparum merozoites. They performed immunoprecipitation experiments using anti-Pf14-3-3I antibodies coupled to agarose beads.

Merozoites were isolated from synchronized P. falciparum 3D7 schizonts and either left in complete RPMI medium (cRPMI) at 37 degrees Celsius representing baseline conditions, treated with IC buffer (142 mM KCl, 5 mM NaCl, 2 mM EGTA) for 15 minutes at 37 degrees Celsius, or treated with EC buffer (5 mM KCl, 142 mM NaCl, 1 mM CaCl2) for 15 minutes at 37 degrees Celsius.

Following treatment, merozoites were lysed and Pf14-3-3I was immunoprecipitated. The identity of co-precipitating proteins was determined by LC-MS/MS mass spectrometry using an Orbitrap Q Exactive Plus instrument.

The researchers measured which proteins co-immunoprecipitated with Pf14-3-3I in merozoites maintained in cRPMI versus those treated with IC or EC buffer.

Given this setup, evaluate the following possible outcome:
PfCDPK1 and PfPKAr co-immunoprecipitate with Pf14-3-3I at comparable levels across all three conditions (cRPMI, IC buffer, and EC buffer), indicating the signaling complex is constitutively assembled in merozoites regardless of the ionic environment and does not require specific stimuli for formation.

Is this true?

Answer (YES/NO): NO